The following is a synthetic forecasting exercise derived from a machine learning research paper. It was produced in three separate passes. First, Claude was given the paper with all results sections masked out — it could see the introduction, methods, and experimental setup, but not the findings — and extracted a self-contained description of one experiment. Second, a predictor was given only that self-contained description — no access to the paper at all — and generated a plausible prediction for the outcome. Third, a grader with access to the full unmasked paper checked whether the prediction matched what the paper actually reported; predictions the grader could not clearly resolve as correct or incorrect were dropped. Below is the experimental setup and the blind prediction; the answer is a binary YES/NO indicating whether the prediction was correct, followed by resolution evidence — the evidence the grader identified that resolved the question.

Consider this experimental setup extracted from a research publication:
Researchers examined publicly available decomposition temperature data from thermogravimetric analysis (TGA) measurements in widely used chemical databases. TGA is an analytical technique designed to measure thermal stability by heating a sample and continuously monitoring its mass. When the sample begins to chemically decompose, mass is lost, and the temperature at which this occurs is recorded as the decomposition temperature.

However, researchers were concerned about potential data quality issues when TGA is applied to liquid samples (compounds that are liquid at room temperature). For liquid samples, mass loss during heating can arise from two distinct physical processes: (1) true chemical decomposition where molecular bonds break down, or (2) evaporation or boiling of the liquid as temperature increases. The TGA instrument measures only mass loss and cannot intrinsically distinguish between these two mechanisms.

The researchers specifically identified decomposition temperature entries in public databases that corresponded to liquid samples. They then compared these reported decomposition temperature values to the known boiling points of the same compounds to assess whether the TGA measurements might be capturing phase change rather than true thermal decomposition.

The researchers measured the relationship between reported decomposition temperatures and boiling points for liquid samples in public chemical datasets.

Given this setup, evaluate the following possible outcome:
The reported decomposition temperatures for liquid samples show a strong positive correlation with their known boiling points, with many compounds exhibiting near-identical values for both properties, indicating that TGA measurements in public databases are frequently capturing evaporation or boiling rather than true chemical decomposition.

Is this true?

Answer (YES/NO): YES